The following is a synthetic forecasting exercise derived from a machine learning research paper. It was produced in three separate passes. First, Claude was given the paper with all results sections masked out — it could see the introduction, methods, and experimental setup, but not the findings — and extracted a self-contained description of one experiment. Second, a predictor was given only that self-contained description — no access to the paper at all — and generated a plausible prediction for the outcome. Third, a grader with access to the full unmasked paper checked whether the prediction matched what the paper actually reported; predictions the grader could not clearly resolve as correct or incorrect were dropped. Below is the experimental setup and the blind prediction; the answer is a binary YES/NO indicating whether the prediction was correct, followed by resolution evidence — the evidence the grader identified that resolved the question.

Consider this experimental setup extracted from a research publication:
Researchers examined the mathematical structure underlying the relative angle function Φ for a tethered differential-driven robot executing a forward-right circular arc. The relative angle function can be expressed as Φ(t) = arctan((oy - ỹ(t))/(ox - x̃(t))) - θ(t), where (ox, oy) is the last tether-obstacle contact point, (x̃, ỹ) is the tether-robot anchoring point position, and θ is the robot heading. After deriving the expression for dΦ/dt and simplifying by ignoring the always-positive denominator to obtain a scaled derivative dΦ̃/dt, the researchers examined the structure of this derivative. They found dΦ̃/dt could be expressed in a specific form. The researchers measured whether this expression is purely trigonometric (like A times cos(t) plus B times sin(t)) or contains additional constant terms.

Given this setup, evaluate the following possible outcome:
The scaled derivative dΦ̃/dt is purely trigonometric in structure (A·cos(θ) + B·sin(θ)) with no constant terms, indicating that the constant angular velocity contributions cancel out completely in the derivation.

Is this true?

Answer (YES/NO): NO